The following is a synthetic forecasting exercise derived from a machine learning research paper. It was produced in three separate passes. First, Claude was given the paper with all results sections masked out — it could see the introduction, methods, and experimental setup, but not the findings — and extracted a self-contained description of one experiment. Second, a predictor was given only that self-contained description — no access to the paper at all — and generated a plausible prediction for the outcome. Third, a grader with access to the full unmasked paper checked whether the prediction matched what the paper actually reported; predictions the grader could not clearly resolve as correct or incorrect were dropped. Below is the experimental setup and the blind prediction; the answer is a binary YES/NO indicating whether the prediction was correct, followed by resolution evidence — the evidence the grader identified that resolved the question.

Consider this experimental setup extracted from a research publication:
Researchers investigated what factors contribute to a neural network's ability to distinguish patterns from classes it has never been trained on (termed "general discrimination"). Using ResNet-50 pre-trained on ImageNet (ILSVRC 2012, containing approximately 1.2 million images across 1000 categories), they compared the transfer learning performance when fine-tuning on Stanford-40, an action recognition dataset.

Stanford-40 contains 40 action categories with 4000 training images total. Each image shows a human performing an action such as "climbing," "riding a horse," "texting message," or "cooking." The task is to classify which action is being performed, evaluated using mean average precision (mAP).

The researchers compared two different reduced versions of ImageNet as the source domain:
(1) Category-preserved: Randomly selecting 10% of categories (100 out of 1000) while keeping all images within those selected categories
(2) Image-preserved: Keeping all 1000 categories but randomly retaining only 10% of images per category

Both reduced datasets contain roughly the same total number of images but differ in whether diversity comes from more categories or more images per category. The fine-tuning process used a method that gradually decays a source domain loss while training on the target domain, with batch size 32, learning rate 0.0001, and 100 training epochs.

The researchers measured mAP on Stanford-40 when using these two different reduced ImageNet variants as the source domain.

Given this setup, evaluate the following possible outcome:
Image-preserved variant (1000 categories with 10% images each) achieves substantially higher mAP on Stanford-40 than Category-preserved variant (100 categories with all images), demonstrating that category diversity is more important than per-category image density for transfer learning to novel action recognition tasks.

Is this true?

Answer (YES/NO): NO